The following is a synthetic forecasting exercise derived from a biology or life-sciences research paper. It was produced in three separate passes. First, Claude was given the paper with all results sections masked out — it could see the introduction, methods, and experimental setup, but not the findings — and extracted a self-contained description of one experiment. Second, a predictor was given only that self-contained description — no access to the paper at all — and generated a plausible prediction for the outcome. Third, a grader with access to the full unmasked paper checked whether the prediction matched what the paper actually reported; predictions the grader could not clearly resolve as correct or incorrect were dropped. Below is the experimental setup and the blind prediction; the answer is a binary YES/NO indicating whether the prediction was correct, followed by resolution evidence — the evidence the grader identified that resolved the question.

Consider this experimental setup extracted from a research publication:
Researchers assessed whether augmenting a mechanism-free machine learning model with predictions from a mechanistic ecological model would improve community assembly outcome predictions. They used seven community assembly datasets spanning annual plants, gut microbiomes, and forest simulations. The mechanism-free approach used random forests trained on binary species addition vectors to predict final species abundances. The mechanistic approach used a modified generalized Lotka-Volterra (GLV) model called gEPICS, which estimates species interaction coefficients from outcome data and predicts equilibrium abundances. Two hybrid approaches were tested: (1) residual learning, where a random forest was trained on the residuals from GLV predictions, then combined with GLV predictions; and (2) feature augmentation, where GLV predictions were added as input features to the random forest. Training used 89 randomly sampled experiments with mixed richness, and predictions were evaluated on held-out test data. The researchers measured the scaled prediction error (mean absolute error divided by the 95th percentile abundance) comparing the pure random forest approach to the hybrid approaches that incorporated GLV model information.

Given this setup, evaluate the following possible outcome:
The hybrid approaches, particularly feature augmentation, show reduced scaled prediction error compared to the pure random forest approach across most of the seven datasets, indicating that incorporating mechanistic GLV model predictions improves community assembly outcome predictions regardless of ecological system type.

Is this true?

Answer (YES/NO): NO